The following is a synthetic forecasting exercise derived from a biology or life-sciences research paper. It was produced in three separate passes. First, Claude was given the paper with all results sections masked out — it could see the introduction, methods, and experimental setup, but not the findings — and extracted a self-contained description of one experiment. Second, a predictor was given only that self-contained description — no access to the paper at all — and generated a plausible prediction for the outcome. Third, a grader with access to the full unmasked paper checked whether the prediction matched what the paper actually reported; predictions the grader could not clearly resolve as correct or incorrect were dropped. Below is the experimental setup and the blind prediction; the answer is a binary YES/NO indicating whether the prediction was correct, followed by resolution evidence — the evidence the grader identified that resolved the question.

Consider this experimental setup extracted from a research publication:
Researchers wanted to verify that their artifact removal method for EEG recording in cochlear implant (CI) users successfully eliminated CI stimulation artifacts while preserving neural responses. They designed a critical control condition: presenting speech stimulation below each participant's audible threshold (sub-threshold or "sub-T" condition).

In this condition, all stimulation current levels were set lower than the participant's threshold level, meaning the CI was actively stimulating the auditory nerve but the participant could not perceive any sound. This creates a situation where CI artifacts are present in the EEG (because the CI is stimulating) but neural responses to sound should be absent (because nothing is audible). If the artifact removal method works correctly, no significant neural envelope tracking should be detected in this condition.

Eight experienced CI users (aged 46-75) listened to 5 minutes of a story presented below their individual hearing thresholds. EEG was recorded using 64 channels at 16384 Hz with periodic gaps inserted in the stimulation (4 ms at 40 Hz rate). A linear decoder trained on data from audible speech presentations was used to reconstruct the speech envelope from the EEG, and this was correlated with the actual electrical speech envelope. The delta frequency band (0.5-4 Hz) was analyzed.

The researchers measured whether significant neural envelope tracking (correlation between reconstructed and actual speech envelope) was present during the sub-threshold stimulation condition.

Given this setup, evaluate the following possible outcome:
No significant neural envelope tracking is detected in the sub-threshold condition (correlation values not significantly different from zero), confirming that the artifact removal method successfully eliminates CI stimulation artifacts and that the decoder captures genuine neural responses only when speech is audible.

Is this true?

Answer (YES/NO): NO